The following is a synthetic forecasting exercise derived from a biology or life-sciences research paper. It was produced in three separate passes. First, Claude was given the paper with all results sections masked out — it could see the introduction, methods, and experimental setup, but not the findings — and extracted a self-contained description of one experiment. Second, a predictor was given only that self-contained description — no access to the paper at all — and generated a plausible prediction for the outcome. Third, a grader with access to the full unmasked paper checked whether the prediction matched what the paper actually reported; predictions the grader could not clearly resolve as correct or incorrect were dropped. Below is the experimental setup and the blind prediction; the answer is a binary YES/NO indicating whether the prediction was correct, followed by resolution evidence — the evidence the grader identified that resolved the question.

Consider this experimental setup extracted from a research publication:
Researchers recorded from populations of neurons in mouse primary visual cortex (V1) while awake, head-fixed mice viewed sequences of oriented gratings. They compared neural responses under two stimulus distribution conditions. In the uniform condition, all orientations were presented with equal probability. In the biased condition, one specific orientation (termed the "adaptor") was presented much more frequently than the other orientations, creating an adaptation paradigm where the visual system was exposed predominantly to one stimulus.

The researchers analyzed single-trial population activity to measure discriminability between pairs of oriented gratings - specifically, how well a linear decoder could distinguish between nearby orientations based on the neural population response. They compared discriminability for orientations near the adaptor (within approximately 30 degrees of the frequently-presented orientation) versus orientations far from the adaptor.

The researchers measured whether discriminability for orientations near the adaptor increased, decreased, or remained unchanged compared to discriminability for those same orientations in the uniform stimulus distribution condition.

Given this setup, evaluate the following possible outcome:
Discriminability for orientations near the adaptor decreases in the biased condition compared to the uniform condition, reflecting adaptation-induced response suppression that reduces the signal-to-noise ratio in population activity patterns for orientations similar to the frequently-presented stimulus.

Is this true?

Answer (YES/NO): NO